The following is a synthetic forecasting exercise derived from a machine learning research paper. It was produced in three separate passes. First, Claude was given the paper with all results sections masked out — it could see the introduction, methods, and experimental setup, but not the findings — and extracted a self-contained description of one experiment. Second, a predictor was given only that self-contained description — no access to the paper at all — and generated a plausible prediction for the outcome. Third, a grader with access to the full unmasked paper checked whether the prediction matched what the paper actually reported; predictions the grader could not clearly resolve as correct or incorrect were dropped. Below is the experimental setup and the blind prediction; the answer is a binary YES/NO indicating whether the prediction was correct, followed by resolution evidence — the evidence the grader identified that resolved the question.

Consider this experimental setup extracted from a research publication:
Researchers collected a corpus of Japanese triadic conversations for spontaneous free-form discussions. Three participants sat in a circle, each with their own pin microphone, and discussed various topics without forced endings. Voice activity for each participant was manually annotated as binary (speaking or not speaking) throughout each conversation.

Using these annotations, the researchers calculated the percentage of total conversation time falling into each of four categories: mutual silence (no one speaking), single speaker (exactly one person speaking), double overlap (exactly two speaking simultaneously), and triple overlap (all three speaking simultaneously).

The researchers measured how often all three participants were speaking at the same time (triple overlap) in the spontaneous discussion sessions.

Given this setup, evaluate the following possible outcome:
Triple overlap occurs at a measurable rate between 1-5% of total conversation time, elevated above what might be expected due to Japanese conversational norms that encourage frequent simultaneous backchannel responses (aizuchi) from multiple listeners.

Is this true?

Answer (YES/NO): NO